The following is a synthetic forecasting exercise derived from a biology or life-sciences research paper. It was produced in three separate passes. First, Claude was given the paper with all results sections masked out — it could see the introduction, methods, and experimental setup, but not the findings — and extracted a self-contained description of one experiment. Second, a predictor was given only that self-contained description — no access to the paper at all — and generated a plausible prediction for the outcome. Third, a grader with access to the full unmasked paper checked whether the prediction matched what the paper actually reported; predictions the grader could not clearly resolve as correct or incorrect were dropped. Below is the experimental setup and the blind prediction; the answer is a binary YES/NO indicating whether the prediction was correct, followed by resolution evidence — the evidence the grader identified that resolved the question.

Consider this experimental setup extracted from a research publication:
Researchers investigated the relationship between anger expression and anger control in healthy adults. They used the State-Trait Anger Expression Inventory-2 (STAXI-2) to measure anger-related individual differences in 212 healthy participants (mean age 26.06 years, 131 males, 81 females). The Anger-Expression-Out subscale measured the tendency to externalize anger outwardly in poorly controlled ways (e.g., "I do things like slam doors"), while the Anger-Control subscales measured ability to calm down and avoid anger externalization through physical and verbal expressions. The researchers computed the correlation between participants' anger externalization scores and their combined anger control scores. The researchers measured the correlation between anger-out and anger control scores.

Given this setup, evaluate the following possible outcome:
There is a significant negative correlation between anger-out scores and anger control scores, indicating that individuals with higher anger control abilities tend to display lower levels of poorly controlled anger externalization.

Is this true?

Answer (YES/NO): YES